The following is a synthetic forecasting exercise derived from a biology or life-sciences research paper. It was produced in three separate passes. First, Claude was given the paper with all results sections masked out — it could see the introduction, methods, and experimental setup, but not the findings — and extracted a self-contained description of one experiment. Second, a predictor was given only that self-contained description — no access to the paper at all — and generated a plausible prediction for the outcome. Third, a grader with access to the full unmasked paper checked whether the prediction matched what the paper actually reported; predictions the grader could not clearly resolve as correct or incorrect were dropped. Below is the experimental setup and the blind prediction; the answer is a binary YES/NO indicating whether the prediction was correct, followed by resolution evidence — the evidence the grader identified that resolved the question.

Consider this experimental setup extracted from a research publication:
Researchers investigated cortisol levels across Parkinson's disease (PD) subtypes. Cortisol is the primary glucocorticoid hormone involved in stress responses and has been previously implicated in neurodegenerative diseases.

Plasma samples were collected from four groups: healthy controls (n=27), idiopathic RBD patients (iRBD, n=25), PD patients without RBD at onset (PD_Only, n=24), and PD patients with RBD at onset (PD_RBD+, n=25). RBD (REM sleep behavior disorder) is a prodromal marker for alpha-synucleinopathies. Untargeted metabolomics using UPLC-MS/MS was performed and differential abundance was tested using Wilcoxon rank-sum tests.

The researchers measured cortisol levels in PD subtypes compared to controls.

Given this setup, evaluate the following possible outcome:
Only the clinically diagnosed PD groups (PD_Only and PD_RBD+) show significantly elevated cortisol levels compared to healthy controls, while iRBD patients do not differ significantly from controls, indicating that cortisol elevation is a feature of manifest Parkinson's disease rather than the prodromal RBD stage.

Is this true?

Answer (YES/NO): NO